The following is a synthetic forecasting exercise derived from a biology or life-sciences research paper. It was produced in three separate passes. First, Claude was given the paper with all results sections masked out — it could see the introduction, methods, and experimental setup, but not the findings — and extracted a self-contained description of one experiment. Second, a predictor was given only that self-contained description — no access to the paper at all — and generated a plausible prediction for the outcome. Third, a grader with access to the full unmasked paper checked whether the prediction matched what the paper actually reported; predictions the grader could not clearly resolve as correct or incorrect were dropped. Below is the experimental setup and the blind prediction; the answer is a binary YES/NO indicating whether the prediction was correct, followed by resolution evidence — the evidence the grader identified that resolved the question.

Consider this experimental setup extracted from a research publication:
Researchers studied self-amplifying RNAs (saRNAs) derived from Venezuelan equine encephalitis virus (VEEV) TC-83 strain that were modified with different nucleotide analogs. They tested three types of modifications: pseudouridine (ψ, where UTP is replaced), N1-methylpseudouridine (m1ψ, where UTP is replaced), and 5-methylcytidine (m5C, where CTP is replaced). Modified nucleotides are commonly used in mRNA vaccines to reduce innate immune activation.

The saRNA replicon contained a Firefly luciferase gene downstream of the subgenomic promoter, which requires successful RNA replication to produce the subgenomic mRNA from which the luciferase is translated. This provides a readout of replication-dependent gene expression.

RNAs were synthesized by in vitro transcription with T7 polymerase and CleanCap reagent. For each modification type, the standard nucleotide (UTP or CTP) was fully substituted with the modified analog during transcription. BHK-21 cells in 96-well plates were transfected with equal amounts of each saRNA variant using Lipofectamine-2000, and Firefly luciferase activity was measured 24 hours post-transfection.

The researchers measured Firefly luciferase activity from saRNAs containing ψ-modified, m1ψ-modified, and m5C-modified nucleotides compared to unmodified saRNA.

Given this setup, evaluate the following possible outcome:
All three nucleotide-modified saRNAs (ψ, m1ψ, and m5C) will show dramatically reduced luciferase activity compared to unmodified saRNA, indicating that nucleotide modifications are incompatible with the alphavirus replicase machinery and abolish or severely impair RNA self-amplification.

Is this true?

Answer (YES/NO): NO